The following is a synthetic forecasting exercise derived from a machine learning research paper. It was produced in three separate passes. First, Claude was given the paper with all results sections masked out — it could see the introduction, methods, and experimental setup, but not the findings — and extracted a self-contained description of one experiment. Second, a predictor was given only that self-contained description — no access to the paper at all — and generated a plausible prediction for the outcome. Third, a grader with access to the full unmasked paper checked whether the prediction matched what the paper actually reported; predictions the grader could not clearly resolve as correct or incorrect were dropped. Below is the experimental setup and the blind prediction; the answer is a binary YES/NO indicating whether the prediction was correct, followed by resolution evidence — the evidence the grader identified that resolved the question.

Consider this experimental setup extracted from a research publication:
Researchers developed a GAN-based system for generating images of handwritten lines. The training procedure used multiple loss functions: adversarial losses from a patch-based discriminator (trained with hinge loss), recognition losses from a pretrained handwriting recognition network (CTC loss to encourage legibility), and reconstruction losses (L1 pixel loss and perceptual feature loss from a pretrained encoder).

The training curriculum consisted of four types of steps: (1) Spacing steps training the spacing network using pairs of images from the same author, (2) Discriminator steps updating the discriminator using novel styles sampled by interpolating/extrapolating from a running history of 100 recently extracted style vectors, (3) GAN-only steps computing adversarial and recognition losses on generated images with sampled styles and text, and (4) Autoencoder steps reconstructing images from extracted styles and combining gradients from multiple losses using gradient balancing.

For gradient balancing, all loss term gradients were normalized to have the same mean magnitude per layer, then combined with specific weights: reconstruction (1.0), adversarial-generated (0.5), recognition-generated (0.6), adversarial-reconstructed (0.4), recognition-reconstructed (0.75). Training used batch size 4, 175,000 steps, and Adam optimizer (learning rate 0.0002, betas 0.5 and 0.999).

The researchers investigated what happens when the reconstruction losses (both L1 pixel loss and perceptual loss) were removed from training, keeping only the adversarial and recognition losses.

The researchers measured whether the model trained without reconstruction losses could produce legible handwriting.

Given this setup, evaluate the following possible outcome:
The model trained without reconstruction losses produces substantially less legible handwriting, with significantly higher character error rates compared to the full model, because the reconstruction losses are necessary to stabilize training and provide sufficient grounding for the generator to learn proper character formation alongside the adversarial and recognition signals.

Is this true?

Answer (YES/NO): NO